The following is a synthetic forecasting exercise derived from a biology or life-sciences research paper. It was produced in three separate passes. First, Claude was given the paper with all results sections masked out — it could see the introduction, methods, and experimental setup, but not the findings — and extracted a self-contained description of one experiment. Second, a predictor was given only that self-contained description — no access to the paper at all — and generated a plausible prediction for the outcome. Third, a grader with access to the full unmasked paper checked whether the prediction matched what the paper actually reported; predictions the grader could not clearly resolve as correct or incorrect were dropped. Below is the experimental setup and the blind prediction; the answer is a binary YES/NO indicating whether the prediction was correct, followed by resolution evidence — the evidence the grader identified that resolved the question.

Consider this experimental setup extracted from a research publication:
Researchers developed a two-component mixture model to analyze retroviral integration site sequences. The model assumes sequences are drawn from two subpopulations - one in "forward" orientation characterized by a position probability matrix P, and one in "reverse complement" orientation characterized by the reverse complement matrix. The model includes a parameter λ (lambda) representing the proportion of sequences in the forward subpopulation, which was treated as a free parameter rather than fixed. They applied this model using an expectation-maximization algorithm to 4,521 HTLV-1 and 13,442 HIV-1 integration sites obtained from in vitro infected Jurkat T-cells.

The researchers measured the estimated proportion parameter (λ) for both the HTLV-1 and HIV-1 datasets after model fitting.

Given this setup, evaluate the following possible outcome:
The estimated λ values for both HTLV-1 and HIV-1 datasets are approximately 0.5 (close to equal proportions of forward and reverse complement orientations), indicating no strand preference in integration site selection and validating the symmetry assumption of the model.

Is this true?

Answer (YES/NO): YES